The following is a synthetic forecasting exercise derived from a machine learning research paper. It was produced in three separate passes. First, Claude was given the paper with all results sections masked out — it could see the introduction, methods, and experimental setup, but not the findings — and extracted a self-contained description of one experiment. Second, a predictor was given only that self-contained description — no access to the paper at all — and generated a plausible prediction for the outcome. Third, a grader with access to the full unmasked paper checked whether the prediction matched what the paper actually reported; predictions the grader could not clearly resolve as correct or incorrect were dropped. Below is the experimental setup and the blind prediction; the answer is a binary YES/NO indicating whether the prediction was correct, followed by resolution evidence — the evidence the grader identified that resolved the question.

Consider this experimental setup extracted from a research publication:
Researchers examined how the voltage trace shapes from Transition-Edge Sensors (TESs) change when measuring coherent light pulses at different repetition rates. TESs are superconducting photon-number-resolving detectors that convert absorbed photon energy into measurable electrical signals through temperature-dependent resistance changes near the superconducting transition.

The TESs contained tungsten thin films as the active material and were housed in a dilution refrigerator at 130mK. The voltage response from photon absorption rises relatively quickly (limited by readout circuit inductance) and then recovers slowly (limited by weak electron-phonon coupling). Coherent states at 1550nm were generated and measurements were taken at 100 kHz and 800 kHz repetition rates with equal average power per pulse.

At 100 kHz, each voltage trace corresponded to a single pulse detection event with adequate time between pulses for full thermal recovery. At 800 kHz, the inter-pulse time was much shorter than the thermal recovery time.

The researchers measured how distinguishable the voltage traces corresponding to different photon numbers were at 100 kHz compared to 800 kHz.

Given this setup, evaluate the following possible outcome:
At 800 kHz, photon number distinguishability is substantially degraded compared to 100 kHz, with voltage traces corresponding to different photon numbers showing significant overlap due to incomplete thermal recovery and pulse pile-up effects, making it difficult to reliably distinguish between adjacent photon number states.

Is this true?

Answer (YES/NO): YES